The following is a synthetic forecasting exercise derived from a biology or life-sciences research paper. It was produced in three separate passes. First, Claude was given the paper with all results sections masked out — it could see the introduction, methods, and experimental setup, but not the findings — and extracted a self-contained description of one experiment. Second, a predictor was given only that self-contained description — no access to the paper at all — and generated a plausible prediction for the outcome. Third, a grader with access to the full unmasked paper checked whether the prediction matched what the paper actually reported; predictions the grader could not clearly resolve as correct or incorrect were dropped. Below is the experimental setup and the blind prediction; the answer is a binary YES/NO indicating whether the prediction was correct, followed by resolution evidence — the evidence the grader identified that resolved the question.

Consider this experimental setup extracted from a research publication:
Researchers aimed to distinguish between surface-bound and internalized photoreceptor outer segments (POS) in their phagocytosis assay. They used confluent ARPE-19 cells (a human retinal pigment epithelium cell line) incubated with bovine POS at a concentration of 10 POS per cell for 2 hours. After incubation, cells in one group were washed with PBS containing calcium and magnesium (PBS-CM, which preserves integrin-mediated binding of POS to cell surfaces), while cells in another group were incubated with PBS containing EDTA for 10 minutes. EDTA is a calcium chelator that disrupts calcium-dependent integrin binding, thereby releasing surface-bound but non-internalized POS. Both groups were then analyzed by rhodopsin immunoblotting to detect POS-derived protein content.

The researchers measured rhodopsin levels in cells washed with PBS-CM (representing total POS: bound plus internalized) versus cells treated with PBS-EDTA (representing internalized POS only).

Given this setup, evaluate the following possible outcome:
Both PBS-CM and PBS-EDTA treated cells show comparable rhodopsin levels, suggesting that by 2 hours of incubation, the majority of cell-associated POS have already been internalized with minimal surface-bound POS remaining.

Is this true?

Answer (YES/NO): NO